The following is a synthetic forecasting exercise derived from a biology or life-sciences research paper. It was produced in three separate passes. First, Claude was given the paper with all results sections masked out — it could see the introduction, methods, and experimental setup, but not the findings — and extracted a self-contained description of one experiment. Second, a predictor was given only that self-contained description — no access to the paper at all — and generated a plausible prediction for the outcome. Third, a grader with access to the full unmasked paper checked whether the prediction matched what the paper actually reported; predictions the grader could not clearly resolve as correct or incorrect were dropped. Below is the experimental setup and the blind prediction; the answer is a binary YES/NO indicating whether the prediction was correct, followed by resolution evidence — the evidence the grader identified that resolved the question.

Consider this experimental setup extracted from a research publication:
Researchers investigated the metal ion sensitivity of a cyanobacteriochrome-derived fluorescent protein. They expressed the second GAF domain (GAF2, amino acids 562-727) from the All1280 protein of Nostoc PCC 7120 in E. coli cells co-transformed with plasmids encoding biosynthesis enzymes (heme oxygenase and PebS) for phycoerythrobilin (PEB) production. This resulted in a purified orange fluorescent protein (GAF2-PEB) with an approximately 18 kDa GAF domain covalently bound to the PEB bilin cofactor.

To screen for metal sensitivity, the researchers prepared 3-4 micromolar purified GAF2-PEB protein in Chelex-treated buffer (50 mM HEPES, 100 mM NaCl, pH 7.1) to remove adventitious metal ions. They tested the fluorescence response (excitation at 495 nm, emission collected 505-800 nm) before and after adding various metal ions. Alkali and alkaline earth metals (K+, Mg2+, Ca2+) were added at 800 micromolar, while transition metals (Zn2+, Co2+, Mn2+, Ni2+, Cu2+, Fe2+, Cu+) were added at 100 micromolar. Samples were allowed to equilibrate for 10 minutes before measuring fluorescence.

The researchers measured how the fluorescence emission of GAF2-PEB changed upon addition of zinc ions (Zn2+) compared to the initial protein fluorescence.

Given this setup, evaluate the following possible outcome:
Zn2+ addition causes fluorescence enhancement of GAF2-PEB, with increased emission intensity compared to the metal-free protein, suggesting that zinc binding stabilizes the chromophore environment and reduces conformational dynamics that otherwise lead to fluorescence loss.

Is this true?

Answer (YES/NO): YES